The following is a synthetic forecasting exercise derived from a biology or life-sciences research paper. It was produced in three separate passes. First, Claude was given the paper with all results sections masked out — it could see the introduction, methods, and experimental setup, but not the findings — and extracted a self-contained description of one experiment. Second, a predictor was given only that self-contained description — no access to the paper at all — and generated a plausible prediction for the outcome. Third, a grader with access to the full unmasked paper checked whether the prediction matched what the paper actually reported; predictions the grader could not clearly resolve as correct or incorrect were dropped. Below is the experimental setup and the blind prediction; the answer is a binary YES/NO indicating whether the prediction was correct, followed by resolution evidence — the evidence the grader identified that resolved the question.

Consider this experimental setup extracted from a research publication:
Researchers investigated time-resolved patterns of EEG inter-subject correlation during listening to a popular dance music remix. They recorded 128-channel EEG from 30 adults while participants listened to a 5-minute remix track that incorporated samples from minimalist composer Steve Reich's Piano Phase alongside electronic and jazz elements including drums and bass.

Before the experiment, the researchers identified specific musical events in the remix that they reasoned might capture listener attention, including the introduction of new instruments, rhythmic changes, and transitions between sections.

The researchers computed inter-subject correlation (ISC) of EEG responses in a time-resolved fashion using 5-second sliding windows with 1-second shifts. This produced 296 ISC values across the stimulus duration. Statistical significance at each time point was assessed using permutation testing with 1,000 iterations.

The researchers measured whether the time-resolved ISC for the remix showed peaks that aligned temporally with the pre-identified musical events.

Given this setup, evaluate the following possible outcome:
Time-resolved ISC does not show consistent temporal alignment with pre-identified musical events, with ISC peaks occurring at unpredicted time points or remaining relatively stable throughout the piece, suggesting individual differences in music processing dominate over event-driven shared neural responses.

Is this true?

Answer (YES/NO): NO